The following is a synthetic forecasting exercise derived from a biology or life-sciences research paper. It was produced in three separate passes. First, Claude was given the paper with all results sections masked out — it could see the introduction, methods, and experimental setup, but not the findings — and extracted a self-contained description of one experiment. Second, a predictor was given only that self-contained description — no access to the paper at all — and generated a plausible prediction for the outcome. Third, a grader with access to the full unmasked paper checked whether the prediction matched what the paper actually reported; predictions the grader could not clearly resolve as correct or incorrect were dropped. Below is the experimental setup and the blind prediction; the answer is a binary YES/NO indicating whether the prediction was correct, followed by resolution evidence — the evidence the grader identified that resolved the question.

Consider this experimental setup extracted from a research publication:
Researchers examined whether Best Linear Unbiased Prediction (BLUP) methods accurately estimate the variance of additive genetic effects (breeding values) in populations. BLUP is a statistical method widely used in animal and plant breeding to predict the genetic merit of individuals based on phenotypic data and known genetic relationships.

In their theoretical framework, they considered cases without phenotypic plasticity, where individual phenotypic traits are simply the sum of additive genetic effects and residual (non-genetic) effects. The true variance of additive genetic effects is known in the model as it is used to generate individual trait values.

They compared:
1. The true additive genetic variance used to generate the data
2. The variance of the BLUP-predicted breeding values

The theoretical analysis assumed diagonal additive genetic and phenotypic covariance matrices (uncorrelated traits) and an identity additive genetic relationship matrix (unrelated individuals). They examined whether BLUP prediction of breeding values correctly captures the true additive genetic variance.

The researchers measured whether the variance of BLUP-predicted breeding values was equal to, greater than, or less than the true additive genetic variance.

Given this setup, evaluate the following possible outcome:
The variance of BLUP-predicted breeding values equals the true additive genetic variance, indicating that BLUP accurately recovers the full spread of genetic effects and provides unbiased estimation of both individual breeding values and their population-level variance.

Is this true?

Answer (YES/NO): NO